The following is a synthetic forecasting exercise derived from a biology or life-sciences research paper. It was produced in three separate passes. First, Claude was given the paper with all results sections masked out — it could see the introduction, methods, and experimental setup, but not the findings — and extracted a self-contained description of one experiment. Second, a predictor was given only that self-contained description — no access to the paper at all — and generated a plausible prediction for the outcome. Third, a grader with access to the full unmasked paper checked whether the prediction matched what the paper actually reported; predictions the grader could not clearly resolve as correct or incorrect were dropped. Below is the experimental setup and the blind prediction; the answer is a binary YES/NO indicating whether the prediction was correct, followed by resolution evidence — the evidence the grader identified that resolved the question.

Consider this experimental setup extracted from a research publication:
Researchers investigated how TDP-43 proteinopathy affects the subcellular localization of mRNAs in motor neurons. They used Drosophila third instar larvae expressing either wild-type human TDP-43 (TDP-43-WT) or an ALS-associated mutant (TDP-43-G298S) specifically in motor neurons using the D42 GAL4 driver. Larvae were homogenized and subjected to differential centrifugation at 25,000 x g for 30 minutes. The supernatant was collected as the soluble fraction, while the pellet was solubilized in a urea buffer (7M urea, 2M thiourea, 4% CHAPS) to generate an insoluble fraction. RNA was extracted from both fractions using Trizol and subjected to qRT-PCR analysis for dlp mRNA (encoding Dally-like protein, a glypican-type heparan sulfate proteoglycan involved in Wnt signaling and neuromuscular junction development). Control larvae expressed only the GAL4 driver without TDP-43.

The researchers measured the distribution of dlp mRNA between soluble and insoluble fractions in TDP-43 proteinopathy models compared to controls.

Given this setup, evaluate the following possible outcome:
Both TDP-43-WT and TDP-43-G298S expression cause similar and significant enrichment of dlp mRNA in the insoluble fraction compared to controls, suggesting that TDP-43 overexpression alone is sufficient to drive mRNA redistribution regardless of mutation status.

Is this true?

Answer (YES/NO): NO